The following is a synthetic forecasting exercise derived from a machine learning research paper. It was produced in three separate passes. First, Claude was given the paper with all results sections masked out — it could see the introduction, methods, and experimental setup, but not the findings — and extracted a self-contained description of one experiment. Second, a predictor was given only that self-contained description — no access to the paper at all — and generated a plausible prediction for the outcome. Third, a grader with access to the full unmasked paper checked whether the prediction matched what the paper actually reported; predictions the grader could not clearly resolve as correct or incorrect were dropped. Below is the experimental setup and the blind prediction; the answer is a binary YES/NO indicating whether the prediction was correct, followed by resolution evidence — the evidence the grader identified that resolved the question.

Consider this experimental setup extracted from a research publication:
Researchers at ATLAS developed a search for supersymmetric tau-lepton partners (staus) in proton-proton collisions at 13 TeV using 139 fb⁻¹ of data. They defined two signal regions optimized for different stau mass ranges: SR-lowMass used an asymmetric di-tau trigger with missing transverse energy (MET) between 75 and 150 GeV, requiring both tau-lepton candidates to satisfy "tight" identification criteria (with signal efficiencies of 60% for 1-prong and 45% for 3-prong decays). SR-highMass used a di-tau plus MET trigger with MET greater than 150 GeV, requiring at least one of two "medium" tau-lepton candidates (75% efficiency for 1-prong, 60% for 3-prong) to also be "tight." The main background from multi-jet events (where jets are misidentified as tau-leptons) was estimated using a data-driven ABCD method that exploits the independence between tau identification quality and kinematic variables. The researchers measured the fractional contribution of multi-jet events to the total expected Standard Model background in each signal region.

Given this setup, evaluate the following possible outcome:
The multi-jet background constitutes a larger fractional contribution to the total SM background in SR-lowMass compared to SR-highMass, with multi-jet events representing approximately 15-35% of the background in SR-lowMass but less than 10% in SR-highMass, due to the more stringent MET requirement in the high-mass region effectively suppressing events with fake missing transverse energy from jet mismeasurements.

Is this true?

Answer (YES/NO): NO